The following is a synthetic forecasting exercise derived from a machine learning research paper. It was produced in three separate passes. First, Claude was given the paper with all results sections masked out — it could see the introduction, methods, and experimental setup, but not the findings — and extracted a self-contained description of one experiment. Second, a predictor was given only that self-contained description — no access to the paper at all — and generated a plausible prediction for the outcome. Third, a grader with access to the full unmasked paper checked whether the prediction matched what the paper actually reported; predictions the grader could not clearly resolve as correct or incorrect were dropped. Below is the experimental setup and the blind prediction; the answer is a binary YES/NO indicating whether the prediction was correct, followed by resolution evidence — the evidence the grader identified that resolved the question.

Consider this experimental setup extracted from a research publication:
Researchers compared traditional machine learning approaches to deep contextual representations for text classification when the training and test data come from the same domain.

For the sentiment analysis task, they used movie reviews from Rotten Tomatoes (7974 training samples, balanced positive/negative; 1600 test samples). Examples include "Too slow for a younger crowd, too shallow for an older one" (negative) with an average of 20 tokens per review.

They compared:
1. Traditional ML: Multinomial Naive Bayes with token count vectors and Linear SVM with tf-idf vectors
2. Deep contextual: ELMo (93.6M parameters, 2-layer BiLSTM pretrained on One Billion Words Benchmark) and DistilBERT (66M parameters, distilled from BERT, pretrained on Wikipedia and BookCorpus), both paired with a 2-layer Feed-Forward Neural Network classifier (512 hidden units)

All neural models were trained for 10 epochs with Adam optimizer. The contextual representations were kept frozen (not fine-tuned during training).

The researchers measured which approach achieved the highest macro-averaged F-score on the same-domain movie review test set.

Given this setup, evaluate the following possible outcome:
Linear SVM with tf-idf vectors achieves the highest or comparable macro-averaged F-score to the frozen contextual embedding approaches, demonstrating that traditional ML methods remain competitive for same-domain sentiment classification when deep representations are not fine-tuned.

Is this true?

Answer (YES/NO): YES